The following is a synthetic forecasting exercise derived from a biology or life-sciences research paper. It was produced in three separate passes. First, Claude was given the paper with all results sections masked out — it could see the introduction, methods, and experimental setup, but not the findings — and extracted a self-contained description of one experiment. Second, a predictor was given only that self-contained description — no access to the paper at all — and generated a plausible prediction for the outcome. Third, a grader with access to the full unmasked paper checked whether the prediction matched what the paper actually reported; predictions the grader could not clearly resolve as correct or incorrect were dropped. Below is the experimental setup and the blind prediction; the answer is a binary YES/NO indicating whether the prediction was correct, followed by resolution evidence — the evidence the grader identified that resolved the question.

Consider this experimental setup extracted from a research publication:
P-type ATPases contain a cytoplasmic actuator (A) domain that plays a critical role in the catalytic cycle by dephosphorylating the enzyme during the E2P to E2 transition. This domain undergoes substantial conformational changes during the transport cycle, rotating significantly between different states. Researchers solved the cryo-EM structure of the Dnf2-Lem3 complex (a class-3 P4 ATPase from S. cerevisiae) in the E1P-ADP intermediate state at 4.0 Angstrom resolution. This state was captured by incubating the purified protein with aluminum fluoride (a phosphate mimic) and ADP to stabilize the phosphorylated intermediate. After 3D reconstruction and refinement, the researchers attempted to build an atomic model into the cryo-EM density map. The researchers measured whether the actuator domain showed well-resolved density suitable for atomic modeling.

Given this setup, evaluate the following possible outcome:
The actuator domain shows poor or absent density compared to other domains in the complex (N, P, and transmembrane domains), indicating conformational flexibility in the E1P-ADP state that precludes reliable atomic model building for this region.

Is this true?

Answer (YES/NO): YES